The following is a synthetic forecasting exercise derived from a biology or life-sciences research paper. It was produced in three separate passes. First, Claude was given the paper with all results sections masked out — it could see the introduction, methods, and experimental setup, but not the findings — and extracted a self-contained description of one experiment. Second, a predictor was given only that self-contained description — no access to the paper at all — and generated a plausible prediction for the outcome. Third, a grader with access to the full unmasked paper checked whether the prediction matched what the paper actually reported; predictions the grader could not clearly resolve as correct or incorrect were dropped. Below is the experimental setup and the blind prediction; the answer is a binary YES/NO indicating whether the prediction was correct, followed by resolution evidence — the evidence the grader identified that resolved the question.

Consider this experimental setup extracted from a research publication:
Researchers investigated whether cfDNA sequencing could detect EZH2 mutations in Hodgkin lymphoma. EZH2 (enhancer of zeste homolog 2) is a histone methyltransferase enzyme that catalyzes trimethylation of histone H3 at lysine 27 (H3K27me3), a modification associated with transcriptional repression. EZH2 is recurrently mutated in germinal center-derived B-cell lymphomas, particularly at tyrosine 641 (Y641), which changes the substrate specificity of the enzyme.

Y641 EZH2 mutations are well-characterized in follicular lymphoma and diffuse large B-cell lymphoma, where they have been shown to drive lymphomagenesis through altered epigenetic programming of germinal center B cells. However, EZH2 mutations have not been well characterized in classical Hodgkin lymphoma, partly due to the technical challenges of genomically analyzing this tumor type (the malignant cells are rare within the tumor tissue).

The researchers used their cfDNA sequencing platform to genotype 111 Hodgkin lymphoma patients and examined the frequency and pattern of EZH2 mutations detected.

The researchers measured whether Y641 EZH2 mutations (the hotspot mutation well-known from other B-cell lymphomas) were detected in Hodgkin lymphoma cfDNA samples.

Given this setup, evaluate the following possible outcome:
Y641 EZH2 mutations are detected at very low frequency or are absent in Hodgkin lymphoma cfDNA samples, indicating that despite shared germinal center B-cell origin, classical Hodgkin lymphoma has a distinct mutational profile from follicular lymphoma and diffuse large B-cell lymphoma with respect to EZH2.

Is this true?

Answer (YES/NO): NO